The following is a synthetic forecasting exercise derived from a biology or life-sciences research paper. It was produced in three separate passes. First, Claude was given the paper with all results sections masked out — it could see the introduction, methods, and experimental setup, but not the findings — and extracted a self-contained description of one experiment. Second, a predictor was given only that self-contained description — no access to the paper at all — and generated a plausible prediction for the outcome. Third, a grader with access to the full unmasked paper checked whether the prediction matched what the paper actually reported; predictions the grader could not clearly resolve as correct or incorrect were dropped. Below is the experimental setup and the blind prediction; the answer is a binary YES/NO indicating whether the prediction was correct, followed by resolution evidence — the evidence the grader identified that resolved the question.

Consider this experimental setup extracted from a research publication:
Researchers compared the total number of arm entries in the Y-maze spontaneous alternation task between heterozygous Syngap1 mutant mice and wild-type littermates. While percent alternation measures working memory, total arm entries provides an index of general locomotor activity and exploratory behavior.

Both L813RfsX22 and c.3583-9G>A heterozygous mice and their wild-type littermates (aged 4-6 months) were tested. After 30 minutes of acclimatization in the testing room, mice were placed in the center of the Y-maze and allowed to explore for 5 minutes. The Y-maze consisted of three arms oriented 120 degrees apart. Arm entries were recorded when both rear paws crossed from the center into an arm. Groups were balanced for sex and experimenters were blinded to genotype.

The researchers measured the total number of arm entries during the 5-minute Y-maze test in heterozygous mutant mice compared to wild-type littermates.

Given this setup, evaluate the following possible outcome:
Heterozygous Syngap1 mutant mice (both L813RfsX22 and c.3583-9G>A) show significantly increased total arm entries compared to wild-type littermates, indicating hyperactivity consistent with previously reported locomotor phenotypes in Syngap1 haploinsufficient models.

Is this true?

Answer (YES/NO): YES